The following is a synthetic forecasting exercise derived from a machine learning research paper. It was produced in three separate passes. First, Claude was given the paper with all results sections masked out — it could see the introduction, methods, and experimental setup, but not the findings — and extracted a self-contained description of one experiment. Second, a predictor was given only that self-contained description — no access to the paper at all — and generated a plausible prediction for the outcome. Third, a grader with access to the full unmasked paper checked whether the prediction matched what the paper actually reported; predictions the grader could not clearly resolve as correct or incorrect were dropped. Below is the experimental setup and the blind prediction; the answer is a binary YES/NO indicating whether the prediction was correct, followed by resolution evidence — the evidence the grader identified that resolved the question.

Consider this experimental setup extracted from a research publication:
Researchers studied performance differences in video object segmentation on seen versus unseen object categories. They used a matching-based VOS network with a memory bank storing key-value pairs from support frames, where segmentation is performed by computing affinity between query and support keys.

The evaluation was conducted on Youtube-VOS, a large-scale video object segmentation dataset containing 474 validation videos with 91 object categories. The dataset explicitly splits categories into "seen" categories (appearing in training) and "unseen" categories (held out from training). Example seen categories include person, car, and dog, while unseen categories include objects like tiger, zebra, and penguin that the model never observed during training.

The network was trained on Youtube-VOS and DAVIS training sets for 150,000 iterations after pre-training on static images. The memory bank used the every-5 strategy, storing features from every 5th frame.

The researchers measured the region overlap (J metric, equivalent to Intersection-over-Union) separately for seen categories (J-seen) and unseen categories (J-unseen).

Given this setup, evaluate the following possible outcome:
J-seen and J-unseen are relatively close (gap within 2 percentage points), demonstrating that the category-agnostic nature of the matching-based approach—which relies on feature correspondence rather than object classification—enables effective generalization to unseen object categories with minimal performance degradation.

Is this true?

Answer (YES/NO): NO